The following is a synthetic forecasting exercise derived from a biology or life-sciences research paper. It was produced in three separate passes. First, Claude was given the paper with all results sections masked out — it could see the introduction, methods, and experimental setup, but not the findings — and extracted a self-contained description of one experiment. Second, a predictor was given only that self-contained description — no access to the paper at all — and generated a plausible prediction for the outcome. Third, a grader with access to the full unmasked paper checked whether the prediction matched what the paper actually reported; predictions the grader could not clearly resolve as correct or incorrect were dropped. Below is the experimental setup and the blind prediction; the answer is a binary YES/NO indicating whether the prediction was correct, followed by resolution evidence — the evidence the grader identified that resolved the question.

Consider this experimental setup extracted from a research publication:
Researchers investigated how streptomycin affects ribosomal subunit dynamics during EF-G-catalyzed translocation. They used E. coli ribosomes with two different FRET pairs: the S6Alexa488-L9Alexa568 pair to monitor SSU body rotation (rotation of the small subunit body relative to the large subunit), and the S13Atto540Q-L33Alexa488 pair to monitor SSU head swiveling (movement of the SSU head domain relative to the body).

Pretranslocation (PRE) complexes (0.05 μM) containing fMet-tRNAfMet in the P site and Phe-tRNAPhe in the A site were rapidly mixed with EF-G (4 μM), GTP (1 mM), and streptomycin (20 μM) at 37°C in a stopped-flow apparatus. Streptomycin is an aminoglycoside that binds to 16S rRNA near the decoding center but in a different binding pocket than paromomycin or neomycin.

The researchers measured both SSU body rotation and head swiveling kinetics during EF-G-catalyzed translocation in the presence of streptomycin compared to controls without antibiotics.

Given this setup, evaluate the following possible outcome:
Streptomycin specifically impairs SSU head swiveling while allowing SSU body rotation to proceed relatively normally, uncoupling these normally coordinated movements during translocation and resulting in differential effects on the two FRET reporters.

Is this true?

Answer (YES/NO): YES